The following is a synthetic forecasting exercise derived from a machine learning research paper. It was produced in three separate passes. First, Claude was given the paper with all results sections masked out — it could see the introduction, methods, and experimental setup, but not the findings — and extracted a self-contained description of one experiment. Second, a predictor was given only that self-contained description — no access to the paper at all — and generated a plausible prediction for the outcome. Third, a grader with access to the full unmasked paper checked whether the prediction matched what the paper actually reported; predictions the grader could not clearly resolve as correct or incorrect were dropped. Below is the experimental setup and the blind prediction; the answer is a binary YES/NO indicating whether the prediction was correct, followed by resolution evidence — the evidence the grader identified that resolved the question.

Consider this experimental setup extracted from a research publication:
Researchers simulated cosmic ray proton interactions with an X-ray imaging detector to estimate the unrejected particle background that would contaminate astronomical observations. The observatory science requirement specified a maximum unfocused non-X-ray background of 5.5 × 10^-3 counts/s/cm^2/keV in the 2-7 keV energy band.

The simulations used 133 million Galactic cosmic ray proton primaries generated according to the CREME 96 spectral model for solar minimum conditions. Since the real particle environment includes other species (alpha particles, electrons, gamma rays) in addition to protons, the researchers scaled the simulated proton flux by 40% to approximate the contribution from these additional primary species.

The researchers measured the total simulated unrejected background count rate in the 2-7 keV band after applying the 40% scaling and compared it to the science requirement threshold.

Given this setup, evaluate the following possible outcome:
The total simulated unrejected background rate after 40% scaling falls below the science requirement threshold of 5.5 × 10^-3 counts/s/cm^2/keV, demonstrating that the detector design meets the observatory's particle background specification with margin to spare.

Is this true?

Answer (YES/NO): NO